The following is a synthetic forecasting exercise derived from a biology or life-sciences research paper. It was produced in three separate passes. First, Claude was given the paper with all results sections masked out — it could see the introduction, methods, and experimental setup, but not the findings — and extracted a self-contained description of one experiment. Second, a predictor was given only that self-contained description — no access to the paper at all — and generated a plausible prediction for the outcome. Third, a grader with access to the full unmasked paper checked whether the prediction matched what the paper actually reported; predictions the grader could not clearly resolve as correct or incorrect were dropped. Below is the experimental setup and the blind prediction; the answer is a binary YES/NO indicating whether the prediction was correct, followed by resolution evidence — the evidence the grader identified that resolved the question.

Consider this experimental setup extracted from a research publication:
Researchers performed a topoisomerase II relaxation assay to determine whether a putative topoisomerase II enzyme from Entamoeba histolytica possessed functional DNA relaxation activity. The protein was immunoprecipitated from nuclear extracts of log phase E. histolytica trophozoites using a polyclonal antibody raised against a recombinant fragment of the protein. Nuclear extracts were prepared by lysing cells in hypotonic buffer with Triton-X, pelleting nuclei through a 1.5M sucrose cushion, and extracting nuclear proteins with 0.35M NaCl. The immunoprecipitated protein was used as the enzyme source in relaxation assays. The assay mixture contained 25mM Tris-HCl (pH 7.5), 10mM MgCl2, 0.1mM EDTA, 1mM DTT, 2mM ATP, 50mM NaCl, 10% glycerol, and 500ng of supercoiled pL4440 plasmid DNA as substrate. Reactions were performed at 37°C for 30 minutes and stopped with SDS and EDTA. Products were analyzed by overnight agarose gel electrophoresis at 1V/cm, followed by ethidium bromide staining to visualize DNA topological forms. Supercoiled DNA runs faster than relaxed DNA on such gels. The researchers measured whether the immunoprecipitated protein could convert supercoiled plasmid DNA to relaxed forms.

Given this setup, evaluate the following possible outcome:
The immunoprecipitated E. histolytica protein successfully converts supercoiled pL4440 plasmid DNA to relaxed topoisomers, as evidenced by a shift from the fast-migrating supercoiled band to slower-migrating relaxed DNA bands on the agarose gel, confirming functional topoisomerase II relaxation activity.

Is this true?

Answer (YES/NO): YES